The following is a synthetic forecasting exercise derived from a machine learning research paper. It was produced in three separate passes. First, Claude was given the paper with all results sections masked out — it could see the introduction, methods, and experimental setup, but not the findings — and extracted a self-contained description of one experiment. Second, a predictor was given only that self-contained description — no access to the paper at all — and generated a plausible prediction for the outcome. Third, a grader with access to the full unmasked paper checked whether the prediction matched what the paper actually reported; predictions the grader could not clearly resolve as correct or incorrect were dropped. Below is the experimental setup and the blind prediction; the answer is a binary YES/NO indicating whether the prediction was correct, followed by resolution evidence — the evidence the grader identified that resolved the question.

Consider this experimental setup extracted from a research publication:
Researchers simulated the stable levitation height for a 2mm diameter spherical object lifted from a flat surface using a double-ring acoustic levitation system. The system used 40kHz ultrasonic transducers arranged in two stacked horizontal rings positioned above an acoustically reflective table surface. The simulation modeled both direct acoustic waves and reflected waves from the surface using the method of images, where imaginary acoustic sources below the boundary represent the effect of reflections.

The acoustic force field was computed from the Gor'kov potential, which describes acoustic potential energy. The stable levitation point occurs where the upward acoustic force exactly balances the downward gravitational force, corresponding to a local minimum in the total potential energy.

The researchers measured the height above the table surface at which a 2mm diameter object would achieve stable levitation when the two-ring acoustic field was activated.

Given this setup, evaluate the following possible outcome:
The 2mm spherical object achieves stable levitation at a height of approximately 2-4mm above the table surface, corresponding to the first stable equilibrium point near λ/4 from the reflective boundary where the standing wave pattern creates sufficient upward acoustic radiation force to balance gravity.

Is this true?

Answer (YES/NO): NO